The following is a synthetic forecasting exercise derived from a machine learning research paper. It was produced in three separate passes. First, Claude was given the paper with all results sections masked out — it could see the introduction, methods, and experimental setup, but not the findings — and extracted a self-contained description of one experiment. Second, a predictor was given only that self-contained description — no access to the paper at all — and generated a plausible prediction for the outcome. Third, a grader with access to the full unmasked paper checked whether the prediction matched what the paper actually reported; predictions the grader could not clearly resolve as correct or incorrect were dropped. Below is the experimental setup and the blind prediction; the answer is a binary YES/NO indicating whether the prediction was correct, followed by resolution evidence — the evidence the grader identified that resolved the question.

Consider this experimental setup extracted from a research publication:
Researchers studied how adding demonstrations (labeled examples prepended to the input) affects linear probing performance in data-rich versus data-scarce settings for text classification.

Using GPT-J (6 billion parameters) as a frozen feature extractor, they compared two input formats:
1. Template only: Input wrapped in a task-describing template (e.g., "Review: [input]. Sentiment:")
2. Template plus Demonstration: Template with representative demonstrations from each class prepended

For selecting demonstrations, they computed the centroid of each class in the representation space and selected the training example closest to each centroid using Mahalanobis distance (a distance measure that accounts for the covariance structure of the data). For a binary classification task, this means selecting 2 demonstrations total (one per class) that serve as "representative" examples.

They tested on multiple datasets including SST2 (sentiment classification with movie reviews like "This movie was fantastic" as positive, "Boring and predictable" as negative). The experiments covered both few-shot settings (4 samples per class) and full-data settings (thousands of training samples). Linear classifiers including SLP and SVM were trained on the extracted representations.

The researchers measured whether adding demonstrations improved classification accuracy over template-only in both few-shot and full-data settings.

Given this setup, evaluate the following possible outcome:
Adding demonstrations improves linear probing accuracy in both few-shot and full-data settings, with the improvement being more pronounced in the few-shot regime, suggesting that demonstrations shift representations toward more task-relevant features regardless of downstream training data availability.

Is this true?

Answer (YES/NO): NO